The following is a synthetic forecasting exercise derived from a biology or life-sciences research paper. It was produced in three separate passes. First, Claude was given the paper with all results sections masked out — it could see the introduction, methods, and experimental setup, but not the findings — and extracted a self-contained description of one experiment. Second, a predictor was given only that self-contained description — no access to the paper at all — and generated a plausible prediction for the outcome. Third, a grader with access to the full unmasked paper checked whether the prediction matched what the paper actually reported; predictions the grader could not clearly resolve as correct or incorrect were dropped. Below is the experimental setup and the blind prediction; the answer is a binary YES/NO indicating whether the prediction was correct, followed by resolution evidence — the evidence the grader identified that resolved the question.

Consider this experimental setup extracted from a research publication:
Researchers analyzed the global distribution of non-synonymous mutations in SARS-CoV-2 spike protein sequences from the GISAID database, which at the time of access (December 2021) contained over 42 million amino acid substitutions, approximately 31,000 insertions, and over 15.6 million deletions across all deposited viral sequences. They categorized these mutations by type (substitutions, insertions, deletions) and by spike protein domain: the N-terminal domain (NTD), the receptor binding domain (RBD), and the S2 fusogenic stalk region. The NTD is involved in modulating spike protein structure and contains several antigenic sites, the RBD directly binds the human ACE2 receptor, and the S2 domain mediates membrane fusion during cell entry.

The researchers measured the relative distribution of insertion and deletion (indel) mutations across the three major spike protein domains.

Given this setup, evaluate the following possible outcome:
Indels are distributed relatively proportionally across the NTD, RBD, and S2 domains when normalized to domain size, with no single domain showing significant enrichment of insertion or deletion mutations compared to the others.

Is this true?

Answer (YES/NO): NO